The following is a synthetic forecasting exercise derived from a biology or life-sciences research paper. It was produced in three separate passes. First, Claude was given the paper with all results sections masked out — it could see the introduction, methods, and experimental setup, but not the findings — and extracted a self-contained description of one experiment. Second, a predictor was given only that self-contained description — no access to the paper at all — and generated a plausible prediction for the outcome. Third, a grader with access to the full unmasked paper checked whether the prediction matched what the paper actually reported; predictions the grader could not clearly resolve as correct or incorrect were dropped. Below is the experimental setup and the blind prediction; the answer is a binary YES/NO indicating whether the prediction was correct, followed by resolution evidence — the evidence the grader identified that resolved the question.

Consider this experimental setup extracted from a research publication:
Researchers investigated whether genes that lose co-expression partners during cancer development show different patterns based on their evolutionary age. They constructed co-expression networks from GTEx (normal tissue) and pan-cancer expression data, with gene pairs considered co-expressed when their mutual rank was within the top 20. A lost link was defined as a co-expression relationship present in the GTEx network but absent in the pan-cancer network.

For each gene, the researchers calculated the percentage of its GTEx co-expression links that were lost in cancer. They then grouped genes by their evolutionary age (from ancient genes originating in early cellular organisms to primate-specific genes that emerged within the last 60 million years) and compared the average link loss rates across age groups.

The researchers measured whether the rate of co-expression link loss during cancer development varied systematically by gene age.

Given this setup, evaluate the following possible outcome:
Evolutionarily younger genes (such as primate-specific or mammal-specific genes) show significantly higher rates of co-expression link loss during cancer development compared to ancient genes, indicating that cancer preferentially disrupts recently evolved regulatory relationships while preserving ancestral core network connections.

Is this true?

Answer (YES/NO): NO